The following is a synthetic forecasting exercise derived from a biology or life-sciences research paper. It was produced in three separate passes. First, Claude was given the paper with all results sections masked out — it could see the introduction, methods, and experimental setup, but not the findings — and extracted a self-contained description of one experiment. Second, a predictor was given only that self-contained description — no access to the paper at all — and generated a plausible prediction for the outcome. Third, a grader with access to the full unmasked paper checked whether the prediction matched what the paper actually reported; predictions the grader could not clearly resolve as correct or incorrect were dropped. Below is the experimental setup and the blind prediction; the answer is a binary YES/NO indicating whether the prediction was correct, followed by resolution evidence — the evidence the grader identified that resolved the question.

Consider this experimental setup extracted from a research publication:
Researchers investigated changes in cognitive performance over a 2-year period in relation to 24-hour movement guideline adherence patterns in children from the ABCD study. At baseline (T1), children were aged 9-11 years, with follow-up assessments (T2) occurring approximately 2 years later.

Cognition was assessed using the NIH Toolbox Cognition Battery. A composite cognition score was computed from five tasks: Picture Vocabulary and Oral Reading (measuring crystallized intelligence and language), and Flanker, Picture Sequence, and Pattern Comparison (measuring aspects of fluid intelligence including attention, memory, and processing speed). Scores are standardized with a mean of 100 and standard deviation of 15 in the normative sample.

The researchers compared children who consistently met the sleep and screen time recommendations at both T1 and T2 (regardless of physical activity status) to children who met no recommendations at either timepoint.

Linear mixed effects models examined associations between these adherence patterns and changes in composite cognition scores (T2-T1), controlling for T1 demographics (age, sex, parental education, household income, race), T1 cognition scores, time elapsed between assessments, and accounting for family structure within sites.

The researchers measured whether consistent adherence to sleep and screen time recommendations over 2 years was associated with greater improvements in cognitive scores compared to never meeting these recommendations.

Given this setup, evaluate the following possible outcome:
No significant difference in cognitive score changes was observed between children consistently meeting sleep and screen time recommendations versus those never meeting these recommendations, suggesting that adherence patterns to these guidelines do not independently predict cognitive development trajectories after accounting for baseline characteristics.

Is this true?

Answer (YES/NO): NO